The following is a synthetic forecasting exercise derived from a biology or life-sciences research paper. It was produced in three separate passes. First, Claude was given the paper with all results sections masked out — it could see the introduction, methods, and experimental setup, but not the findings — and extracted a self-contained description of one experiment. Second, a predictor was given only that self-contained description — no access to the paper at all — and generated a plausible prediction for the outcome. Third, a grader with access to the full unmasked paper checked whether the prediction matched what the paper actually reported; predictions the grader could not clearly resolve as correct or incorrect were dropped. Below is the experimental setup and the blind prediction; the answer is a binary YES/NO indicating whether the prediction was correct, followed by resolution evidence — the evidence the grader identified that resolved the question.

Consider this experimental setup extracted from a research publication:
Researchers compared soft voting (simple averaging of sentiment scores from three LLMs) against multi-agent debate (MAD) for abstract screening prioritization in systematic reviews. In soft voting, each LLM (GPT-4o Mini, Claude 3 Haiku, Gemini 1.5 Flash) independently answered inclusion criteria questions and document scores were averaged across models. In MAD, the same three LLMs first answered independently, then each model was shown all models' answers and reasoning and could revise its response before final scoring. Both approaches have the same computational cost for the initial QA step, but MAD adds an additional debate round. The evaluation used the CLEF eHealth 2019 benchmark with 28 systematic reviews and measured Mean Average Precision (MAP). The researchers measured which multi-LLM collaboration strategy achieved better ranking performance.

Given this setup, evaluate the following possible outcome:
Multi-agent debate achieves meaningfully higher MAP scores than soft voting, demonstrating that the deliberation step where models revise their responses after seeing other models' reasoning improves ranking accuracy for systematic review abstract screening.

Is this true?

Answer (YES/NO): NO